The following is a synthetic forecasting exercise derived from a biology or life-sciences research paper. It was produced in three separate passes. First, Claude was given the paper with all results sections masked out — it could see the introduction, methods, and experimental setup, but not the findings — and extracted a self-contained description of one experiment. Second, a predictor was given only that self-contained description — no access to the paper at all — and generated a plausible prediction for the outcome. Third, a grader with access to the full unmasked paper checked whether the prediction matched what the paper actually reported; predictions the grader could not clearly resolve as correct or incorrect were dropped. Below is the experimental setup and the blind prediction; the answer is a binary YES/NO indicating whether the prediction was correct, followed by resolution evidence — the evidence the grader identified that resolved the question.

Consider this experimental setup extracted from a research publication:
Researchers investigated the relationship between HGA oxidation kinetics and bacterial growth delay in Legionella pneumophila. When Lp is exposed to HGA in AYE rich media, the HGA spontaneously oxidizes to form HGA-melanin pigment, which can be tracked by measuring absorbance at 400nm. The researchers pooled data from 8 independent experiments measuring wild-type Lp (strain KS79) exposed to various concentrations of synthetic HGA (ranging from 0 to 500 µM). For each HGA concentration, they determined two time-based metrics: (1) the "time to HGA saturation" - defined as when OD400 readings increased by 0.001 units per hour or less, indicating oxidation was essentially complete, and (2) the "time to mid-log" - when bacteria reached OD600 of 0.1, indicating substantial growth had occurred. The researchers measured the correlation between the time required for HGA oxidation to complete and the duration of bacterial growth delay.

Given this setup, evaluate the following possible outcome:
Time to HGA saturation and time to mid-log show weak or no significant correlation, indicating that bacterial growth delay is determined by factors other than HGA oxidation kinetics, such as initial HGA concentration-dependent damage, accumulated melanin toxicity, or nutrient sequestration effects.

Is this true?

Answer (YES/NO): NO